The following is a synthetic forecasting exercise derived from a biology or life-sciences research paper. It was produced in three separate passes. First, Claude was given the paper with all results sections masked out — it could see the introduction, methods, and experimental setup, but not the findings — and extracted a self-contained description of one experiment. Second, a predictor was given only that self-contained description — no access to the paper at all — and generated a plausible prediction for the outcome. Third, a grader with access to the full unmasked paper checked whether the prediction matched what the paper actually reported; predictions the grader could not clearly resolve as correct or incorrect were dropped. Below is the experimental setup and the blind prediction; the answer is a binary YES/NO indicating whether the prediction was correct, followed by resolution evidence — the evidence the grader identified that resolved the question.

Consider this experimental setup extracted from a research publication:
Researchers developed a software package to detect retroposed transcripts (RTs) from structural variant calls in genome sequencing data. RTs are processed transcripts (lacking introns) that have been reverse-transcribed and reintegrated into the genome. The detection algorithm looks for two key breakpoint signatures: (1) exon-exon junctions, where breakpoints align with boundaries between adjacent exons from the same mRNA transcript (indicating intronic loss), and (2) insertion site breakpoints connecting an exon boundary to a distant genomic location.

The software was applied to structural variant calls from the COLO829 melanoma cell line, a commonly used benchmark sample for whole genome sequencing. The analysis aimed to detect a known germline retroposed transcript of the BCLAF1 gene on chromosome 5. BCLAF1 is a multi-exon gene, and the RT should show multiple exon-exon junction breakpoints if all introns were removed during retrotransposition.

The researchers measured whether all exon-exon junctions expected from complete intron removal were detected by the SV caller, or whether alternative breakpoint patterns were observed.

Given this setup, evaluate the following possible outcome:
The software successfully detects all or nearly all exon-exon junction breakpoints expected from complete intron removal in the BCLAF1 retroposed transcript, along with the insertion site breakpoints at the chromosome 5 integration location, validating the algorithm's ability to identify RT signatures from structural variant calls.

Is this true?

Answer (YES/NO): NO